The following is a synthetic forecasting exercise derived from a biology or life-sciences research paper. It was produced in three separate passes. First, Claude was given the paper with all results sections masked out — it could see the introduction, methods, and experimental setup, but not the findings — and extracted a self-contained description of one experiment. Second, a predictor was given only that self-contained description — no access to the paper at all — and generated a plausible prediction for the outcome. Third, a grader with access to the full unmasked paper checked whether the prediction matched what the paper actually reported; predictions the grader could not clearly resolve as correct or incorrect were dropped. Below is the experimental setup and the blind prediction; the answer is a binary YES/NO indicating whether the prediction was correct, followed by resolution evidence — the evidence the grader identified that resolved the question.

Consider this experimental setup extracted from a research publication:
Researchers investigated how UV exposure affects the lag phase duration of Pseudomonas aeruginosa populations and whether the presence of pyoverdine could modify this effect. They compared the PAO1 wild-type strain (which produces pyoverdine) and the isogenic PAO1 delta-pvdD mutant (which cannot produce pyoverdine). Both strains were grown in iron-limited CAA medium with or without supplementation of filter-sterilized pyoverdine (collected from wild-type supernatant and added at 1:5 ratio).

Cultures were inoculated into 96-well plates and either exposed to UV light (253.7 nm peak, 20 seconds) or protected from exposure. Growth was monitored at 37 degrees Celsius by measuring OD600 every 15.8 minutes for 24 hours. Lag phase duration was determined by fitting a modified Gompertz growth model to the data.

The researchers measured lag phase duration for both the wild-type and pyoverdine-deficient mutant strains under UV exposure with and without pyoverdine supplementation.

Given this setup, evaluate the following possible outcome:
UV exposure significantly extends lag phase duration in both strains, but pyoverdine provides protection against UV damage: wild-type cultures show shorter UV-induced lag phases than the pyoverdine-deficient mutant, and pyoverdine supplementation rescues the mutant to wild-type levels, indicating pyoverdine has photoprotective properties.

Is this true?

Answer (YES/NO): NO